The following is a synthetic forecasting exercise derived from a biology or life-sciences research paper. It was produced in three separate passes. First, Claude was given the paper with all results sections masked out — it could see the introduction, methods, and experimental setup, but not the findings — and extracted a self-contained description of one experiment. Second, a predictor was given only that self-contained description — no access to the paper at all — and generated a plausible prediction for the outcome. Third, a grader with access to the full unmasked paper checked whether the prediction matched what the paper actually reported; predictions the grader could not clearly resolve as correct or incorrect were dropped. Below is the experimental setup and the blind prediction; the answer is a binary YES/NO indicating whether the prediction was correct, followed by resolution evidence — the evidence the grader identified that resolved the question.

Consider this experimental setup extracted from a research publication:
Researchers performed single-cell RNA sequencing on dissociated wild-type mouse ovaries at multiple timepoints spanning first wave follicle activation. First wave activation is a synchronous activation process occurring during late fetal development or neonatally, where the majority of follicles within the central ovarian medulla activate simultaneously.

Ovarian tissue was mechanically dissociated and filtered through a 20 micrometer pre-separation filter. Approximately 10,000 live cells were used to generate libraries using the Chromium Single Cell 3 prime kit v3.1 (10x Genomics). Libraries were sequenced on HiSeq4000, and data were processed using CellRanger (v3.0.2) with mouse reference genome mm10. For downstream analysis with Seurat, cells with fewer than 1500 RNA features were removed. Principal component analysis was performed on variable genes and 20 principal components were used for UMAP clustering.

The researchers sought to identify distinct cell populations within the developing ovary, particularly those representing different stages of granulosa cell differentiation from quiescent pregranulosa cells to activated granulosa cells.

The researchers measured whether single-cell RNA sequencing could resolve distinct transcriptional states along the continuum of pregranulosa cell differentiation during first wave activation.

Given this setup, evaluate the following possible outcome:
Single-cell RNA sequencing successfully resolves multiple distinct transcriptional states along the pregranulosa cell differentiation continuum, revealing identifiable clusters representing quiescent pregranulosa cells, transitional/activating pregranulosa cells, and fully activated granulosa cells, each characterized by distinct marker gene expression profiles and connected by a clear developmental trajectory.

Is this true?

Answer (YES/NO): YES